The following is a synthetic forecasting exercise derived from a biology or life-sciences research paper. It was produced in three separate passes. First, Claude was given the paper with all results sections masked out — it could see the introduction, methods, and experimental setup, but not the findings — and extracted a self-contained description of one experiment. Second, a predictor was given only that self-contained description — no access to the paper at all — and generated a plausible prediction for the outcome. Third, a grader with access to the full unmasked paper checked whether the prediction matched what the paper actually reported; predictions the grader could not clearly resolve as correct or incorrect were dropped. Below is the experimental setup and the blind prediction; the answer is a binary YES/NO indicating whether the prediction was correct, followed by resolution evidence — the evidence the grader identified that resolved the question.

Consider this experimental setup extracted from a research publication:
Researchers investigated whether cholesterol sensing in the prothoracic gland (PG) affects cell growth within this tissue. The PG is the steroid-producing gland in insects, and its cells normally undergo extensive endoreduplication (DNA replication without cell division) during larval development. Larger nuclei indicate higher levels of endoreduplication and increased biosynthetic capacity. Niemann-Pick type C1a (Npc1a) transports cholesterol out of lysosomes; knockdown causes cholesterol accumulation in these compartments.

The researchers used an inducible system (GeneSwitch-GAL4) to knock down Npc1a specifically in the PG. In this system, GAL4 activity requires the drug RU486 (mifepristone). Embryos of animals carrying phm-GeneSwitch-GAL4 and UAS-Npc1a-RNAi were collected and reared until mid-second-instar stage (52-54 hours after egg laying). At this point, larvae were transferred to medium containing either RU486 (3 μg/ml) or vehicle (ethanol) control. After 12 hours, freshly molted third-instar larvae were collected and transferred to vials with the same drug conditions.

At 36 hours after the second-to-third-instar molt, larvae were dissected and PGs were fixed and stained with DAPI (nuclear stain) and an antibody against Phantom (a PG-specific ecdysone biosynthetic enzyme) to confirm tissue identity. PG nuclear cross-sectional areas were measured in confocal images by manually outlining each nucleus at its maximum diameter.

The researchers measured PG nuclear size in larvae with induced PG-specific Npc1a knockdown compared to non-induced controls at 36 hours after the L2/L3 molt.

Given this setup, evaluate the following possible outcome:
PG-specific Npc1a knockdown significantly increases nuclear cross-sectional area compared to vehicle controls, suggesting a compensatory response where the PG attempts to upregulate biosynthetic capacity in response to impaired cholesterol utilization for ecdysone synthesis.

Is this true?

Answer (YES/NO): NO